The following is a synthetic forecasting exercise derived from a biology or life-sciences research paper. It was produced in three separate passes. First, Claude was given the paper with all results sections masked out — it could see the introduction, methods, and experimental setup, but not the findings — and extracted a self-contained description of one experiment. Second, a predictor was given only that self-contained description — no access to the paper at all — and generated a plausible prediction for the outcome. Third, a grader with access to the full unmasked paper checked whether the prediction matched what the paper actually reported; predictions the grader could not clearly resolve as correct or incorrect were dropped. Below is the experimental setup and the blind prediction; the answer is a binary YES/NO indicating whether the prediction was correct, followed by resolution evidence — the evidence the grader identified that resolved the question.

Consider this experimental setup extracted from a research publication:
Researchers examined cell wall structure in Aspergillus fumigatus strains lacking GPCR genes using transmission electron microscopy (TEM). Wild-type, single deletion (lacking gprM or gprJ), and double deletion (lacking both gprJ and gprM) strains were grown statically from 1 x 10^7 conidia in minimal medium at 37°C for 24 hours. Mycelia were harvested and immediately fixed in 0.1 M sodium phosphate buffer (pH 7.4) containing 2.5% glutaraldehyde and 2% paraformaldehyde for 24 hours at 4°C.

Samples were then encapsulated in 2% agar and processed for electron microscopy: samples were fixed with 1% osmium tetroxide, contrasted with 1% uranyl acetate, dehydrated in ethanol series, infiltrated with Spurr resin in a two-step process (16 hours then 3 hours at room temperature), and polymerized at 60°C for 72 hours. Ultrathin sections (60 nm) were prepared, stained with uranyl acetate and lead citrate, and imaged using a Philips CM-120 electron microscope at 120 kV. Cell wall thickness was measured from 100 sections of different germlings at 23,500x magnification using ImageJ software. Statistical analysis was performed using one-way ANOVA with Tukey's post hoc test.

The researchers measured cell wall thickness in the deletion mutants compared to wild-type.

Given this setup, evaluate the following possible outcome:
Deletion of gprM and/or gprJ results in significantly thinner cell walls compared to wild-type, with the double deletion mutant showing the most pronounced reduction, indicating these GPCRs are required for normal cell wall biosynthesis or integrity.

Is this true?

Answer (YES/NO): NO